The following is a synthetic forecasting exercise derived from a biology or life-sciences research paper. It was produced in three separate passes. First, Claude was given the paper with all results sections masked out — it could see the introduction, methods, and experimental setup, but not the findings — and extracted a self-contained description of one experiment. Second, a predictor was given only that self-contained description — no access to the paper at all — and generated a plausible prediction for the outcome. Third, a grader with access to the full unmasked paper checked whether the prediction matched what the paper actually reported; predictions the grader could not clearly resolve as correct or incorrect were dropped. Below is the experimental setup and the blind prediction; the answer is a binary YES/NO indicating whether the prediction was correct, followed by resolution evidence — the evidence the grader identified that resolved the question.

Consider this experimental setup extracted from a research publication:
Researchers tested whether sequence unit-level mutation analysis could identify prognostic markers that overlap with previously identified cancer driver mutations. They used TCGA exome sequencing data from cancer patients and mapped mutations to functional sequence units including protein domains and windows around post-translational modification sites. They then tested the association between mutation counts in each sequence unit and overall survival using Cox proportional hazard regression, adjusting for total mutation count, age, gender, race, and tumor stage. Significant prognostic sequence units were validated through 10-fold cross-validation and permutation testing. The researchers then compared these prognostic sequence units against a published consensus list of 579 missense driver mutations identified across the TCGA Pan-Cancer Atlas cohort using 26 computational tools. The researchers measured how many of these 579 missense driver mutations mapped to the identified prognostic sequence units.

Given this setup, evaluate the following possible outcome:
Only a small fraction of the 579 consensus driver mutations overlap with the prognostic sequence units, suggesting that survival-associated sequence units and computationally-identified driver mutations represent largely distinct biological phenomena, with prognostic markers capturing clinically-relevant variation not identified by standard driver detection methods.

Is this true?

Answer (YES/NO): YES